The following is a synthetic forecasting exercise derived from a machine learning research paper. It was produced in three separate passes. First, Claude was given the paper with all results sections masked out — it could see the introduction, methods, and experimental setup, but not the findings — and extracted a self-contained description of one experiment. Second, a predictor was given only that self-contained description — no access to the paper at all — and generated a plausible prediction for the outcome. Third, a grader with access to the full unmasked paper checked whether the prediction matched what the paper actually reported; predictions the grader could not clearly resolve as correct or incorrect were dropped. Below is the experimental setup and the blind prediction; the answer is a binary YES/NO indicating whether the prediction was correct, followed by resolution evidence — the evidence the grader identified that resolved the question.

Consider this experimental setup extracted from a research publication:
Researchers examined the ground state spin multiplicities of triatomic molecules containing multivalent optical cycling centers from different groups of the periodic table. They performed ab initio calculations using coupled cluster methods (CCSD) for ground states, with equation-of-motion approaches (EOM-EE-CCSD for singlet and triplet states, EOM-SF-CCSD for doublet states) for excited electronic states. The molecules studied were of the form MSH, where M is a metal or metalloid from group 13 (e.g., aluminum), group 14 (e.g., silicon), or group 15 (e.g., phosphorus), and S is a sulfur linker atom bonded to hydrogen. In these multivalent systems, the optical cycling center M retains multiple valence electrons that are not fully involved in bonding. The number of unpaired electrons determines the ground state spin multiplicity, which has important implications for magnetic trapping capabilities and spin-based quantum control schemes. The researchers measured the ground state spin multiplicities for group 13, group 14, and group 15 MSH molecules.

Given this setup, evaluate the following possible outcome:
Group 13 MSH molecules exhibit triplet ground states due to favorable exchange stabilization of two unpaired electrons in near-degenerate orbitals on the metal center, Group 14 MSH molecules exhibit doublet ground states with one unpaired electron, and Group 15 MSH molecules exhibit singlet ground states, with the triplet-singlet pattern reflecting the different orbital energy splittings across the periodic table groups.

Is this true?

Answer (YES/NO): NO